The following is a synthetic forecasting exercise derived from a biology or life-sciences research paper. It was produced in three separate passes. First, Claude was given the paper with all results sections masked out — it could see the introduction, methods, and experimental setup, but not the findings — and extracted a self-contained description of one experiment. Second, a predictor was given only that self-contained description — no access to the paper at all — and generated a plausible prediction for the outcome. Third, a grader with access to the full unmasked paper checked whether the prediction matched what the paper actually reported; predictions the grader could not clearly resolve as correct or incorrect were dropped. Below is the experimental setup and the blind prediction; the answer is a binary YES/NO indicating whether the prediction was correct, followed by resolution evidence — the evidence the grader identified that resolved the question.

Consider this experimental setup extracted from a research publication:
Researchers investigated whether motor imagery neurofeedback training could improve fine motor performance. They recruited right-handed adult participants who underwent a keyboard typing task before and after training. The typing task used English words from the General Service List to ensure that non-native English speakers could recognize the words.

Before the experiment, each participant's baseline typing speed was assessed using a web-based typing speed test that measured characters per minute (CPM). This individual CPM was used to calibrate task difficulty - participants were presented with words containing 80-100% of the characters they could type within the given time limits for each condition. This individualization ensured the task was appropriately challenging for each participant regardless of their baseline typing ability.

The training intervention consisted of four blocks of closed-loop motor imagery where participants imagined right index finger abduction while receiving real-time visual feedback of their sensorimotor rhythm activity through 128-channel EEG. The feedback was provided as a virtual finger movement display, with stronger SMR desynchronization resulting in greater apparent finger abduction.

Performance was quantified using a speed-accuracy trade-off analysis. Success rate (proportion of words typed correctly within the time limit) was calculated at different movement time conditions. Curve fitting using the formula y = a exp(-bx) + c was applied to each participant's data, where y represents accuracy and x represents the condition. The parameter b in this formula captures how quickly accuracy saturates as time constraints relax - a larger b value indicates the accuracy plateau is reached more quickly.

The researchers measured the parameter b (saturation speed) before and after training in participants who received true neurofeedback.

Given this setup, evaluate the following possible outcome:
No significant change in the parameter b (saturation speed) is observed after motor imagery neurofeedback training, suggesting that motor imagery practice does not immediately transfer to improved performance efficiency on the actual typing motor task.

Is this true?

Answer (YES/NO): NO